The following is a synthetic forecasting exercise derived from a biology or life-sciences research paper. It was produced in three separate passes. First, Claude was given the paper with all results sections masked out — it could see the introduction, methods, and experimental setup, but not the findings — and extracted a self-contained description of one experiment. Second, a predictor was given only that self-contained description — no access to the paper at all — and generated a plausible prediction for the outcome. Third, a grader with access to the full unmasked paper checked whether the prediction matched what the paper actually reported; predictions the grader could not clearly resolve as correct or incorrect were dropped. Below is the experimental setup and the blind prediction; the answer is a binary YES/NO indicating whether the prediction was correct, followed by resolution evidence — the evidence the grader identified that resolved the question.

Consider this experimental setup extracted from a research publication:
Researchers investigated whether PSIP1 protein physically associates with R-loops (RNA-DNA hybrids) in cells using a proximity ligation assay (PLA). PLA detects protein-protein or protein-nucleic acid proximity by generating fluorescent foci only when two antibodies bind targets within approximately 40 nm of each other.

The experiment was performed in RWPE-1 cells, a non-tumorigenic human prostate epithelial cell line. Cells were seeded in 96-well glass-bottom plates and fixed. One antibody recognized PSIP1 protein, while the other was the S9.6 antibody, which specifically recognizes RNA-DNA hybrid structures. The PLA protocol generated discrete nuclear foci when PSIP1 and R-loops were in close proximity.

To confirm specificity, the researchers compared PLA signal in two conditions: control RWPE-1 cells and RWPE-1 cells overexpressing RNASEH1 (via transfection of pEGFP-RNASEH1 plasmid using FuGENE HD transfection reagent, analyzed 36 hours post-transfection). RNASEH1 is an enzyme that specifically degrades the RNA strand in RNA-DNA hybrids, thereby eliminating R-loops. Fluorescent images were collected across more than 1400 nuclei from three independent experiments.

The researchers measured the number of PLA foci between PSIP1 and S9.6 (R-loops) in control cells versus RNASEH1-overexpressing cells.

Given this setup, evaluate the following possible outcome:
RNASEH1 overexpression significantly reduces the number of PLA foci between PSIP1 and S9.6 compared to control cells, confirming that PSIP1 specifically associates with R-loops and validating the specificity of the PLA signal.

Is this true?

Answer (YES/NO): YES